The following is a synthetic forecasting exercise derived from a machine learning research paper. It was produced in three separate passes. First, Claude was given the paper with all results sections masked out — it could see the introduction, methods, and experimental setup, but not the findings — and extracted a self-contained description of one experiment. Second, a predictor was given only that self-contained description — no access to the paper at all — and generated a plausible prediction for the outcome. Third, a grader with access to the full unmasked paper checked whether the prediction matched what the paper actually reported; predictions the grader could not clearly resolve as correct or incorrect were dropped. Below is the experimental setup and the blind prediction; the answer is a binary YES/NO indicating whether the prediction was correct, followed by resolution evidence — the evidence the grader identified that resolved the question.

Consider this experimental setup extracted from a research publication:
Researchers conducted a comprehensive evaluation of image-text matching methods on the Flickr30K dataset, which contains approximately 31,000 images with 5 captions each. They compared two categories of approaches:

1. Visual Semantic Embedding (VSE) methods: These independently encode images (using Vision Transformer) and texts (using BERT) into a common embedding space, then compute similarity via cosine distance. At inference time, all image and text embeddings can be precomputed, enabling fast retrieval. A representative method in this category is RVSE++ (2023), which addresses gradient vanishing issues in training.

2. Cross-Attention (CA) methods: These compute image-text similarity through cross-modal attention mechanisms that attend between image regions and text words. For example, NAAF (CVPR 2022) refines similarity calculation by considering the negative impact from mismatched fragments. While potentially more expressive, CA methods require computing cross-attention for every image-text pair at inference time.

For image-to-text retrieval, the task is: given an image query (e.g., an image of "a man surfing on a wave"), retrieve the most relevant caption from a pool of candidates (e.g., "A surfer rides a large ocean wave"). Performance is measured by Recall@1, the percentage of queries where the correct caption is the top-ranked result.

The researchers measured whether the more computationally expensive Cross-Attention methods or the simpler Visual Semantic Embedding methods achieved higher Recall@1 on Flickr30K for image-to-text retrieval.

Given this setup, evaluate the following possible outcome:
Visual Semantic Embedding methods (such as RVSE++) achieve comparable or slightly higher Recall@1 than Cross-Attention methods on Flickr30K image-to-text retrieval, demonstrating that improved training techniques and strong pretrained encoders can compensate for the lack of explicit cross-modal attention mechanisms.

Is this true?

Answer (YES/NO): YES